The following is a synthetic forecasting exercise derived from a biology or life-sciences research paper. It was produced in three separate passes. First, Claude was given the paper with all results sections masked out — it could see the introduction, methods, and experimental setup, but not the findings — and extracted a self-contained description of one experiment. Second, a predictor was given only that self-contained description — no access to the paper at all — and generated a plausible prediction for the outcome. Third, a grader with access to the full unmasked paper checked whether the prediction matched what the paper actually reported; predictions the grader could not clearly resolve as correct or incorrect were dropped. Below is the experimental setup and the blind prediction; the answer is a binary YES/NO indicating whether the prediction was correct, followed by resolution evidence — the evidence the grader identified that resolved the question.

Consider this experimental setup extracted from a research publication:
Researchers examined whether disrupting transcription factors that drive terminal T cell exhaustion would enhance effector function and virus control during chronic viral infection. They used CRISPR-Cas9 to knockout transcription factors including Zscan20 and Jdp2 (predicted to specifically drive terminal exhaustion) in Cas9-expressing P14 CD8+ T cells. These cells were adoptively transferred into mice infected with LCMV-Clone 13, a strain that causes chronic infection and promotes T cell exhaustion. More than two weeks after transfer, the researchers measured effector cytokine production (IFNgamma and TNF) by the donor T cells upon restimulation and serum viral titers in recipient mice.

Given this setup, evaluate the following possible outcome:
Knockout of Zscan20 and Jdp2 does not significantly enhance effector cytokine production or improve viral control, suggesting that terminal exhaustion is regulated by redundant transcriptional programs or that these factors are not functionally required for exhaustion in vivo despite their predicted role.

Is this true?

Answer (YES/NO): NO